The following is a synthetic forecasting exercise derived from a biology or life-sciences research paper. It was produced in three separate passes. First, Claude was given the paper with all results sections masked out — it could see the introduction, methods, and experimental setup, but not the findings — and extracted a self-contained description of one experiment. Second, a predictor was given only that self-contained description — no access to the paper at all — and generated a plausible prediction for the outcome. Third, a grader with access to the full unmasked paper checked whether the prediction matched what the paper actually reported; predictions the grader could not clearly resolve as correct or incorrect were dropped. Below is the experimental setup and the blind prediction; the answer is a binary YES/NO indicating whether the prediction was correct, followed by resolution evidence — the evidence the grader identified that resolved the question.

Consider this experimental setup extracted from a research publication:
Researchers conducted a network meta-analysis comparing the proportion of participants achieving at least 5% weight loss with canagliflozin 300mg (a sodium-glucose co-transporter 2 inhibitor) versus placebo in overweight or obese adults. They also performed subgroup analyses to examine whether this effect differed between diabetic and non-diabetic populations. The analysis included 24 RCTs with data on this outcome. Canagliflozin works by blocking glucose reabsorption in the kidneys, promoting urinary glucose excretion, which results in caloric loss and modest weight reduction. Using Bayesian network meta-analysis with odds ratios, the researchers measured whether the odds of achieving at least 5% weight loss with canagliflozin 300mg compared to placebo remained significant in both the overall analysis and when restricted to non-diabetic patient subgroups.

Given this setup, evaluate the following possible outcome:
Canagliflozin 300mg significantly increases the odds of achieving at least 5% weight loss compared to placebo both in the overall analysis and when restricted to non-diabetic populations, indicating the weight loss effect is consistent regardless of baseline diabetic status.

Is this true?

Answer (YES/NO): NO